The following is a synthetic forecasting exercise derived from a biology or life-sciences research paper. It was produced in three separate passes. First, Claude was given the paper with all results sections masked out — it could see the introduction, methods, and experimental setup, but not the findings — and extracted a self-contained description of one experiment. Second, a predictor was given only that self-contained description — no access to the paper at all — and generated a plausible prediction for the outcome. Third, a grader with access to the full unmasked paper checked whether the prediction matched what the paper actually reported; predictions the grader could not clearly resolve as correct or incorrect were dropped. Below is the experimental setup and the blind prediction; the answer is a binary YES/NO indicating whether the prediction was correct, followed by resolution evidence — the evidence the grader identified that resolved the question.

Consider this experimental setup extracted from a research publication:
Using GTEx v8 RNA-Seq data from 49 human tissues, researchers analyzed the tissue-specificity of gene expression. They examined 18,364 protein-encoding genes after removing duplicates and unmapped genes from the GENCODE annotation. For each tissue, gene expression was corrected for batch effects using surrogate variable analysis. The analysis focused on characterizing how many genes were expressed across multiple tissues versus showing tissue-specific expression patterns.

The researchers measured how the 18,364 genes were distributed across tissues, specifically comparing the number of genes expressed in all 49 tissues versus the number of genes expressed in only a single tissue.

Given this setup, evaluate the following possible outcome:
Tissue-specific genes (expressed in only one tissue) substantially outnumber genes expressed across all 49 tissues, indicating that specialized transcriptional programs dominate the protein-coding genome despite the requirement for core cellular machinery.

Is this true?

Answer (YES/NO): NO